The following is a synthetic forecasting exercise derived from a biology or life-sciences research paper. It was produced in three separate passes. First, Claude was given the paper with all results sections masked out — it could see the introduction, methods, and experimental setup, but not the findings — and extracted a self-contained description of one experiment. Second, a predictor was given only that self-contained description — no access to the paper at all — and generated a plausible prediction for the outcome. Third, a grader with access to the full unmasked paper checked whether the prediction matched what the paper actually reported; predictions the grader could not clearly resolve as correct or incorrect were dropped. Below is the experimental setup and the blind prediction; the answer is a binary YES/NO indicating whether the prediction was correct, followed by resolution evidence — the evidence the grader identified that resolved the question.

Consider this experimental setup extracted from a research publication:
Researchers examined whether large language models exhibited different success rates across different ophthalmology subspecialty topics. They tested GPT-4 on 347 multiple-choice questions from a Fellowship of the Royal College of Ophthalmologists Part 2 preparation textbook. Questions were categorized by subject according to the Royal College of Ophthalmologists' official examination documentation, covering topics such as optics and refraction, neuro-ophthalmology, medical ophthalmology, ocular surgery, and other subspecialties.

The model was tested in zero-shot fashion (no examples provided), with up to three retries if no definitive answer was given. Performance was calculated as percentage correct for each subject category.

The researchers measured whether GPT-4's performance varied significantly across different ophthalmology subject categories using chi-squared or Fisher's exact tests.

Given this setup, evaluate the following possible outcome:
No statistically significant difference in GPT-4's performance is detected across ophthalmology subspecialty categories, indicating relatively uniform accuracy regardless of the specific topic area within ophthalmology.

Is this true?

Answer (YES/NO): YES